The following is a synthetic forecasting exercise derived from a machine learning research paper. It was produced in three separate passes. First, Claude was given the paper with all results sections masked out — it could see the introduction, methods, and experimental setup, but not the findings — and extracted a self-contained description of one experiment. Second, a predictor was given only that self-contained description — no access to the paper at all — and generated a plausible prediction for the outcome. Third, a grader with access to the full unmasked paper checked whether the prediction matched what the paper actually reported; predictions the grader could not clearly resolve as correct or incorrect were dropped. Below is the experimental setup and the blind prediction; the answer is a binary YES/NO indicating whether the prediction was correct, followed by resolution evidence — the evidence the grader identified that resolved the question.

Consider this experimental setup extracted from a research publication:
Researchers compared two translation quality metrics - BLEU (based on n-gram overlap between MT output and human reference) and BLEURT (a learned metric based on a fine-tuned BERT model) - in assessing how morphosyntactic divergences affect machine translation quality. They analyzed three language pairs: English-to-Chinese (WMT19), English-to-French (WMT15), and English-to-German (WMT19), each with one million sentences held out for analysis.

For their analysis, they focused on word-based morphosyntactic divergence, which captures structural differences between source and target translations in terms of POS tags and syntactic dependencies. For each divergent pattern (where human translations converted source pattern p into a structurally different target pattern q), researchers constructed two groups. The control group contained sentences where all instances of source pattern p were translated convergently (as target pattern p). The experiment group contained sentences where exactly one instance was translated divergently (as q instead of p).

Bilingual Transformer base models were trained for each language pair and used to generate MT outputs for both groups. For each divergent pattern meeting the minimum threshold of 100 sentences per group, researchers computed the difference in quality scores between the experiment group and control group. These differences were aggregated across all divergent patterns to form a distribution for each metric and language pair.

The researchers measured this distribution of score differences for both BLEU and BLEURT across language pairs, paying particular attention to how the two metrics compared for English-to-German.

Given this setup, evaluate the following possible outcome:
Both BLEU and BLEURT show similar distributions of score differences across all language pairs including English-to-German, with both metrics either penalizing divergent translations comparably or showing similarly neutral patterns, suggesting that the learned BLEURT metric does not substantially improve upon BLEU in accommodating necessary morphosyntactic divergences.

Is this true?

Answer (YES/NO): NO